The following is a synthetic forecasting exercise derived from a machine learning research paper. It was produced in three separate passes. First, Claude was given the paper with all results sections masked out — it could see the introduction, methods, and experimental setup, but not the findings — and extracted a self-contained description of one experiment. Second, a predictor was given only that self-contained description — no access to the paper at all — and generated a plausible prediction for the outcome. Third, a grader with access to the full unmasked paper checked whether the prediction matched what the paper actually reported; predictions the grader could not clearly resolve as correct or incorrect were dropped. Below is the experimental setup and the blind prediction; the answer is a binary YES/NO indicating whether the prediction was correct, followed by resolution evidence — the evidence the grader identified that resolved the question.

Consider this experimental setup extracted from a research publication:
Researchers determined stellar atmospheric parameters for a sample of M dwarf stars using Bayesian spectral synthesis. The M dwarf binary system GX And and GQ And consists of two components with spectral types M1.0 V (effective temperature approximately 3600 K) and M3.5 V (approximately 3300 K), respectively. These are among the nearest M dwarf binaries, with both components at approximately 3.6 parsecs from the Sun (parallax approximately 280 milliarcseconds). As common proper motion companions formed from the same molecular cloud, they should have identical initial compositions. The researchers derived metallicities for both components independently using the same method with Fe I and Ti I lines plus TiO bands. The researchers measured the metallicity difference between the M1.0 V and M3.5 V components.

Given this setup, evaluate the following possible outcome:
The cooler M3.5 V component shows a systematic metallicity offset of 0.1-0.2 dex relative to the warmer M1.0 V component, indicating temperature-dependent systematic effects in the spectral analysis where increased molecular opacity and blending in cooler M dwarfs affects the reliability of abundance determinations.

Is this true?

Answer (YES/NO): YES